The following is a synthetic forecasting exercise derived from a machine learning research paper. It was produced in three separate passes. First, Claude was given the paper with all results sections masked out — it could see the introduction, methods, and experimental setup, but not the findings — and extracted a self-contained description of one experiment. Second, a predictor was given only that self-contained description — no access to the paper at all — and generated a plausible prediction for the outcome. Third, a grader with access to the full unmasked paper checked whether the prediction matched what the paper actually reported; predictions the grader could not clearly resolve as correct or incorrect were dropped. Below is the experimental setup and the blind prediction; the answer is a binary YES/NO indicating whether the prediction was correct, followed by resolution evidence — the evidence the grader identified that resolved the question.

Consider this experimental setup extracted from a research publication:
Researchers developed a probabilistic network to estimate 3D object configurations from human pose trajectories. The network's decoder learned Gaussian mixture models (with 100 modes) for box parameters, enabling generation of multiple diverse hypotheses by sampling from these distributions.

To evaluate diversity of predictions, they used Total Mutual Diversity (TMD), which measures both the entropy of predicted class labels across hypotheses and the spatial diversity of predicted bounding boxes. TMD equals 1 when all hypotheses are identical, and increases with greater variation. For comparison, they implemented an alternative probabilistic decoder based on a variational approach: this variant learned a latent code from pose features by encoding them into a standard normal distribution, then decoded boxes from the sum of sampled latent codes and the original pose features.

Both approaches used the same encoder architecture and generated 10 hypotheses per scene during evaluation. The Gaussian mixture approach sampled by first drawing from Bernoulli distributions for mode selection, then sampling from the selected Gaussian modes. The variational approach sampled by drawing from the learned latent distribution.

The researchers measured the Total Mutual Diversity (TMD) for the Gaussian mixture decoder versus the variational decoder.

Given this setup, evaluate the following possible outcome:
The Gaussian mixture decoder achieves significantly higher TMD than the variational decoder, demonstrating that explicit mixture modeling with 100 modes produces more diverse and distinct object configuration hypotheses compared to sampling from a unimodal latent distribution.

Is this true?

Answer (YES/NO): YES